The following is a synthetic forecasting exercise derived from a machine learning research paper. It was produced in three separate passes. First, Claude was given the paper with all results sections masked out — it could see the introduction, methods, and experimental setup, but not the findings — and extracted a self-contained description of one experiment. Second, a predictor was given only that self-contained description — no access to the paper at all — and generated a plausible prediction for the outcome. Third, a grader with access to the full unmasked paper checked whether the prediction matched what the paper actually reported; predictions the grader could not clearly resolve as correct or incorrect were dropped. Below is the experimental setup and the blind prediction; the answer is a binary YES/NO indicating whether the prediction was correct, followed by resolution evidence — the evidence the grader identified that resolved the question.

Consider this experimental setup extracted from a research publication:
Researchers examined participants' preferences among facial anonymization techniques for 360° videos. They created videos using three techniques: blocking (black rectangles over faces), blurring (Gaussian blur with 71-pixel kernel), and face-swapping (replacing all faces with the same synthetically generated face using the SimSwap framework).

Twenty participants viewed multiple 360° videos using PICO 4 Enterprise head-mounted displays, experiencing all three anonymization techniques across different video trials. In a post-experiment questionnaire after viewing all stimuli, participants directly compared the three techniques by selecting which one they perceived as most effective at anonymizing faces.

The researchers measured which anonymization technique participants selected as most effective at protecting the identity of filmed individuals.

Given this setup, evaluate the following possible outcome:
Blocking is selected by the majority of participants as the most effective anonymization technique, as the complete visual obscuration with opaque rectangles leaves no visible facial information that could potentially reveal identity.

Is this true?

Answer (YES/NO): NO